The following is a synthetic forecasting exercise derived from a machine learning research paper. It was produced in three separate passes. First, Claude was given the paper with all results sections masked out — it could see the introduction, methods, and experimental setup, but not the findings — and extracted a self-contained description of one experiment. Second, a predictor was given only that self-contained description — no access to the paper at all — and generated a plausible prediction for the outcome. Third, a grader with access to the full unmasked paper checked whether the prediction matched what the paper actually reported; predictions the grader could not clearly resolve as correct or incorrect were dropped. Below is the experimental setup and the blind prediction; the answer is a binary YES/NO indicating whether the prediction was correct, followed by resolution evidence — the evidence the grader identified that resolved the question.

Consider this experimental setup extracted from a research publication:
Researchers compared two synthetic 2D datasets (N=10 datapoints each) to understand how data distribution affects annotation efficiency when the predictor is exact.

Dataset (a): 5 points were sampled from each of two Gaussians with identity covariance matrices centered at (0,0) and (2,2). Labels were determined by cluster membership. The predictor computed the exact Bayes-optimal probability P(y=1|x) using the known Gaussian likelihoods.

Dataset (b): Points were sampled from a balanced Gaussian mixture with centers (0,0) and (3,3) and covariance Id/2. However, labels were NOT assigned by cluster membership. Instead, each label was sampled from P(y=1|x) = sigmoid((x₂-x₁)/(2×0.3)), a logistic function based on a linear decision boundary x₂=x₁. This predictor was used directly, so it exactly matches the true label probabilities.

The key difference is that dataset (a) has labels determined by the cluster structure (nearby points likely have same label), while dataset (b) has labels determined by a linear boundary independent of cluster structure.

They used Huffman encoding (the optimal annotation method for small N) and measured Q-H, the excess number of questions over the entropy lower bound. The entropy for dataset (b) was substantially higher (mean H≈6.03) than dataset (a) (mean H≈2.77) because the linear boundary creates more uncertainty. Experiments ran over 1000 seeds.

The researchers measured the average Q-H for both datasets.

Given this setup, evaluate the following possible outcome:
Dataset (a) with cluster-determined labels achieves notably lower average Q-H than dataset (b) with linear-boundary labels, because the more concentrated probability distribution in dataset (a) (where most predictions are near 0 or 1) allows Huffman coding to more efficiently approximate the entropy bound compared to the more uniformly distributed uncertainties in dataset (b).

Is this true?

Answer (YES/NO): NO